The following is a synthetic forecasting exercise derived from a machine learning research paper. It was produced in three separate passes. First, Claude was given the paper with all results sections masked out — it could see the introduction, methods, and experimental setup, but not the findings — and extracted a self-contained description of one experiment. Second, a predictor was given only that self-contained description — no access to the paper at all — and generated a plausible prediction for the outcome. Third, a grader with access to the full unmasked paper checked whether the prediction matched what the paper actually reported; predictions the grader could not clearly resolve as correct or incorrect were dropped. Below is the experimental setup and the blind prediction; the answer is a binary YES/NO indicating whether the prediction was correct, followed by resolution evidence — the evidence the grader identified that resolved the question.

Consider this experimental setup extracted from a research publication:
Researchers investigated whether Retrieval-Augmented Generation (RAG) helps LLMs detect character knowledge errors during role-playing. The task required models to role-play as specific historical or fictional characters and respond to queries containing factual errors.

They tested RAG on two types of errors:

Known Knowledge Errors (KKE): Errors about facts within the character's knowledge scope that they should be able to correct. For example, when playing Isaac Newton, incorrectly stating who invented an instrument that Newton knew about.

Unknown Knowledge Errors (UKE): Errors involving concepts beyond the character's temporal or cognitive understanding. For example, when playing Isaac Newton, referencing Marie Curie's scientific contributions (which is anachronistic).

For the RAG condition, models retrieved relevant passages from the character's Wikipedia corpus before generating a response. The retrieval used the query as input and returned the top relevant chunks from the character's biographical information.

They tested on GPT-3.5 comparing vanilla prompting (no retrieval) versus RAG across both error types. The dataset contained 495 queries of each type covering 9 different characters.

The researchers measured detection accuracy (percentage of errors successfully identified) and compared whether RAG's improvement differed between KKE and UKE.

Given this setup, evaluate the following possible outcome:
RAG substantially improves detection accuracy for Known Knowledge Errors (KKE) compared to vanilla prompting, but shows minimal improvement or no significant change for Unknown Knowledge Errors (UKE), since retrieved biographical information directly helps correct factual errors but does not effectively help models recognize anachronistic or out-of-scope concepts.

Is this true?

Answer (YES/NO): YES